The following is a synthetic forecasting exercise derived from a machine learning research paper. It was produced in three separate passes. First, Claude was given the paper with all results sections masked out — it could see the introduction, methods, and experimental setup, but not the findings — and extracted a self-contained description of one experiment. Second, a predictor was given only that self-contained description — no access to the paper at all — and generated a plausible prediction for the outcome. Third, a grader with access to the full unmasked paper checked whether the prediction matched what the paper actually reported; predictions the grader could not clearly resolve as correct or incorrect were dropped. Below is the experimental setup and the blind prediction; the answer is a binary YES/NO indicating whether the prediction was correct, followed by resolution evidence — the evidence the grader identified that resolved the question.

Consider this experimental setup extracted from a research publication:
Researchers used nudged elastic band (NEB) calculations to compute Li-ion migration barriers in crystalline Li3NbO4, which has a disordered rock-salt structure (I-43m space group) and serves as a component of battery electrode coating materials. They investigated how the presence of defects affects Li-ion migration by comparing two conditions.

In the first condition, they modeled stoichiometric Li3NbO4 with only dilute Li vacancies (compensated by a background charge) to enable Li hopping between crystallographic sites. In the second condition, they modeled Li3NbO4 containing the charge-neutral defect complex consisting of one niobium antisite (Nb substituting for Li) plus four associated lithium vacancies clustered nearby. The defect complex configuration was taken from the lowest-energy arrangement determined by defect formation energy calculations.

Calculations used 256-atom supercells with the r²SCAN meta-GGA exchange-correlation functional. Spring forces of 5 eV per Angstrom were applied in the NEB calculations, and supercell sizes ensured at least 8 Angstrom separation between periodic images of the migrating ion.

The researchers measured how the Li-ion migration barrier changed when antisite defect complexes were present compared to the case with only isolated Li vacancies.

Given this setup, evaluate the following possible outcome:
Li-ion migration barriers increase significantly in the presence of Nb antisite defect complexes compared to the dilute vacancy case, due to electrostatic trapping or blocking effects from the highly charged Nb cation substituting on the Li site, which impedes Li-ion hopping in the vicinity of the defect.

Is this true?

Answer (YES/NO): NO